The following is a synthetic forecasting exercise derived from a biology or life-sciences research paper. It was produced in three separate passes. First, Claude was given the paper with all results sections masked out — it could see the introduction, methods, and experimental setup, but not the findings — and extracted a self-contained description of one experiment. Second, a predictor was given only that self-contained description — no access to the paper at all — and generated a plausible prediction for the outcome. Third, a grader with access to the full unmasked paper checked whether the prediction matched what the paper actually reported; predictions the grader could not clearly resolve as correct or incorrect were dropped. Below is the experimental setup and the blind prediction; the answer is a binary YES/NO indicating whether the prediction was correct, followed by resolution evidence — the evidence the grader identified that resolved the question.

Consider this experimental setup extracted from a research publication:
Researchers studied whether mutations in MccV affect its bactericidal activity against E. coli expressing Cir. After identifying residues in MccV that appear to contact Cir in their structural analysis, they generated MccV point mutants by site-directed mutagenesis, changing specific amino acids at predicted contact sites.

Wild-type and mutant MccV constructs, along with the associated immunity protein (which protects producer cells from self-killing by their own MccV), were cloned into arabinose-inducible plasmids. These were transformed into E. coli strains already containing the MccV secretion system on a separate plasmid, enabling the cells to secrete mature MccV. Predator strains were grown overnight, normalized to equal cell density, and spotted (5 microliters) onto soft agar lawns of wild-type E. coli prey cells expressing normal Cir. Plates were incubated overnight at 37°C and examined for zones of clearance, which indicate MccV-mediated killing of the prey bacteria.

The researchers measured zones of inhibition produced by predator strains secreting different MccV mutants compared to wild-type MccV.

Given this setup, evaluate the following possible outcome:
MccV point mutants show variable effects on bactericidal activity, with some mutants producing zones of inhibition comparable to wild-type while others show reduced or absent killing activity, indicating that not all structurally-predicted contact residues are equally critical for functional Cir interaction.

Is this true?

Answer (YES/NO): NO